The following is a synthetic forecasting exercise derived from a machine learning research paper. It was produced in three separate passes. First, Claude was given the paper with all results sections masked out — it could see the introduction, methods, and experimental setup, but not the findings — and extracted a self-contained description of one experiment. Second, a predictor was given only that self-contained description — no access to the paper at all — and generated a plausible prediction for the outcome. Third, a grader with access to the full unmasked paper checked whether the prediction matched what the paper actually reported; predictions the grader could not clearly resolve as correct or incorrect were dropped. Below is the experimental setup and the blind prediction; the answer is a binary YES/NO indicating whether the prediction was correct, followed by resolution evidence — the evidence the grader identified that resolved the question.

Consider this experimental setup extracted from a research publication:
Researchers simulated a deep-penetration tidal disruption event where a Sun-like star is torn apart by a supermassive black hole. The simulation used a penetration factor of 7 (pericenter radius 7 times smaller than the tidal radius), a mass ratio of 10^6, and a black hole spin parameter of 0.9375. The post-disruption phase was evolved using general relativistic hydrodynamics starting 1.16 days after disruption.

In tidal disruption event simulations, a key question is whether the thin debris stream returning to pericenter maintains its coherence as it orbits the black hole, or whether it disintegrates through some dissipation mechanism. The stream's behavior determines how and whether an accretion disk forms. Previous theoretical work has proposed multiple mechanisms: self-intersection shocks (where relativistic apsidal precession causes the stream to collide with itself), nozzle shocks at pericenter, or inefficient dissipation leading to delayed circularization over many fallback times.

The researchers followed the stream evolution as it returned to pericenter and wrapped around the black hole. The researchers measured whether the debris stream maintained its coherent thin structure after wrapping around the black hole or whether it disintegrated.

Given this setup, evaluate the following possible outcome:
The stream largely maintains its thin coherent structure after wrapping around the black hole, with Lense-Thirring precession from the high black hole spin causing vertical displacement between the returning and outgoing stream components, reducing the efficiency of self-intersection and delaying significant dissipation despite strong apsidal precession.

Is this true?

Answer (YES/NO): NO